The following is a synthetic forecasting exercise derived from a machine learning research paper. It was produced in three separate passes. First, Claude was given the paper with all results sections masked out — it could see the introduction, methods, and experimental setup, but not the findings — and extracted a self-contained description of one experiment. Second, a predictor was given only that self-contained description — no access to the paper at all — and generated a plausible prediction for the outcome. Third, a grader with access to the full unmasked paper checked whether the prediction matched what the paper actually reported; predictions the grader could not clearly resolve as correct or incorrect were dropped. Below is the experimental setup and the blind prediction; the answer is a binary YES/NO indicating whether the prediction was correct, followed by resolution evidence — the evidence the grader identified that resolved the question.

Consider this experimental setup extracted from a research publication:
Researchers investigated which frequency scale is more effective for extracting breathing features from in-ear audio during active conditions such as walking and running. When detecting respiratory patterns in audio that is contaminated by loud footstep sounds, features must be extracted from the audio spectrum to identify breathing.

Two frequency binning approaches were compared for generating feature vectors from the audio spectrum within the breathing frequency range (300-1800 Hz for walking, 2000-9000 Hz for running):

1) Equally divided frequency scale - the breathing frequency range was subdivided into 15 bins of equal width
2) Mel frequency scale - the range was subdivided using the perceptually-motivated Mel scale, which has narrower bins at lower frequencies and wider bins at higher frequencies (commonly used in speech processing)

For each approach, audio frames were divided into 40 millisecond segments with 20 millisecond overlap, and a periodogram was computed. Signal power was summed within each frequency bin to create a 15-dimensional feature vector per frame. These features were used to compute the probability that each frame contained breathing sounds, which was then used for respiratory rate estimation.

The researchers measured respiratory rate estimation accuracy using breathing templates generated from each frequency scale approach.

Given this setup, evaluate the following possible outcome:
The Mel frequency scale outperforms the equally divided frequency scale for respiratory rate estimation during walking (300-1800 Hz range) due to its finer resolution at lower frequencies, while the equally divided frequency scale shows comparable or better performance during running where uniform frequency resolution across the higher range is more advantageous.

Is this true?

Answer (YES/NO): NO